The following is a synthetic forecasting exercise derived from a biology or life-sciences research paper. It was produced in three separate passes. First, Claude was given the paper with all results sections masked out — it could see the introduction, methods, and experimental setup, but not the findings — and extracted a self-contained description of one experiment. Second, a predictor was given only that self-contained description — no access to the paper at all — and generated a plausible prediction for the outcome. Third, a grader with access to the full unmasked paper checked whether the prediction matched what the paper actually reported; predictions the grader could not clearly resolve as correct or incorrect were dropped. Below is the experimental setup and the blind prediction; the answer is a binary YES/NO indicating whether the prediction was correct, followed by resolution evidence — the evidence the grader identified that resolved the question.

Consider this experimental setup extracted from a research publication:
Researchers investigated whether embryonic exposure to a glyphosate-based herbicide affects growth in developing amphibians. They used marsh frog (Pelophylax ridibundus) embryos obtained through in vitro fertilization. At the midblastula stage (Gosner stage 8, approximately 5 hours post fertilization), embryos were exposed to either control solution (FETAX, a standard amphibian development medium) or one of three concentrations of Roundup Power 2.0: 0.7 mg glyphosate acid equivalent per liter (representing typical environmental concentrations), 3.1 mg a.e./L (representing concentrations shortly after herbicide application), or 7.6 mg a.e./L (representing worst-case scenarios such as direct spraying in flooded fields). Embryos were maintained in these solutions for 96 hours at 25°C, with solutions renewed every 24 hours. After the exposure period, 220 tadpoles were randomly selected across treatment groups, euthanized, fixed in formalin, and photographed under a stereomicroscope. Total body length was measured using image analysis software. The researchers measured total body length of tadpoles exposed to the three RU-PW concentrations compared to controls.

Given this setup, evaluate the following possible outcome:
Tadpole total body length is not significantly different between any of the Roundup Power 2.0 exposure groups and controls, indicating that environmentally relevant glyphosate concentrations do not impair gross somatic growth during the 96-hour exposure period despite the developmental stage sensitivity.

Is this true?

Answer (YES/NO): NO